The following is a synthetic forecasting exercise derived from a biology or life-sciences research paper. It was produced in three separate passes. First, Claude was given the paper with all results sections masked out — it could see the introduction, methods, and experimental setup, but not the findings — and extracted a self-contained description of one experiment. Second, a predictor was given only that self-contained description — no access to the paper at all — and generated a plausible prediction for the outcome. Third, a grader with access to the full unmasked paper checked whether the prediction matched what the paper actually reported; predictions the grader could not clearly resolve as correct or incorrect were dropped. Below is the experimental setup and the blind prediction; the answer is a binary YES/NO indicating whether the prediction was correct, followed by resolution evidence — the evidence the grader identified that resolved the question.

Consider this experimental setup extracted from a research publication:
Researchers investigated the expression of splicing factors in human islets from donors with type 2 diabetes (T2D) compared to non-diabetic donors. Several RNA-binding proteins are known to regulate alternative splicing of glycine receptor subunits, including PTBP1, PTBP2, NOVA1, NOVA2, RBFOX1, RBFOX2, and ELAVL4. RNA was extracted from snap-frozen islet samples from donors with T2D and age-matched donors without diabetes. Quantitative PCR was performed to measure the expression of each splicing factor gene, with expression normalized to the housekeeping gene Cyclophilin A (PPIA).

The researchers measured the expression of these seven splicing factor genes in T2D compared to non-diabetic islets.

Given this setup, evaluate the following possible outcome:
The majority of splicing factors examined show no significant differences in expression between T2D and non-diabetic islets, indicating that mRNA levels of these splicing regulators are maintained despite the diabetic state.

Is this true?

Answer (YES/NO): YES